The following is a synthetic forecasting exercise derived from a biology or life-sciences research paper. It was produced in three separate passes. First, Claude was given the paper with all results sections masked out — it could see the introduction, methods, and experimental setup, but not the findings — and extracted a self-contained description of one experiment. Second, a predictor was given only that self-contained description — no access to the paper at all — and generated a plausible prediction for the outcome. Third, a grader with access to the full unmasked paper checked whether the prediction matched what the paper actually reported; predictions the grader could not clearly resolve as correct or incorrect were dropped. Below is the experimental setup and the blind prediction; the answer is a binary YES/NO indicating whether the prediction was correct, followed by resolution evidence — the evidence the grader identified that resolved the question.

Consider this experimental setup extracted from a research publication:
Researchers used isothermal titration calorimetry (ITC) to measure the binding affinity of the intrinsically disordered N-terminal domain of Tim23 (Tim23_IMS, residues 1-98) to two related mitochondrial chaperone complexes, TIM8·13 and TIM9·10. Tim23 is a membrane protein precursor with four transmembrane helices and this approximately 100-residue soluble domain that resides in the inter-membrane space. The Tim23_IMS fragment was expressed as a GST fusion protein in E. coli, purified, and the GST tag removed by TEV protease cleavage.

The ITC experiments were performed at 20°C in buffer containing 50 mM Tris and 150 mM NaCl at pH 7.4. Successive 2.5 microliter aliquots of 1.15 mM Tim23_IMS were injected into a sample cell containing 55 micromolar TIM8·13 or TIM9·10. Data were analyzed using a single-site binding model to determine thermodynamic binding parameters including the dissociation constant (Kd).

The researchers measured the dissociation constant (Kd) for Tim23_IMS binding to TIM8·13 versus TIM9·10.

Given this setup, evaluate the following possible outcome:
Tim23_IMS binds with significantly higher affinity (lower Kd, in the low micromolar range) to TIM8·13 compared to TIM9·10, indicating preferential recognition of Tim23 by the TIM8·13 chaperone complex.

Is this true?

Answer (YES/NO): NO